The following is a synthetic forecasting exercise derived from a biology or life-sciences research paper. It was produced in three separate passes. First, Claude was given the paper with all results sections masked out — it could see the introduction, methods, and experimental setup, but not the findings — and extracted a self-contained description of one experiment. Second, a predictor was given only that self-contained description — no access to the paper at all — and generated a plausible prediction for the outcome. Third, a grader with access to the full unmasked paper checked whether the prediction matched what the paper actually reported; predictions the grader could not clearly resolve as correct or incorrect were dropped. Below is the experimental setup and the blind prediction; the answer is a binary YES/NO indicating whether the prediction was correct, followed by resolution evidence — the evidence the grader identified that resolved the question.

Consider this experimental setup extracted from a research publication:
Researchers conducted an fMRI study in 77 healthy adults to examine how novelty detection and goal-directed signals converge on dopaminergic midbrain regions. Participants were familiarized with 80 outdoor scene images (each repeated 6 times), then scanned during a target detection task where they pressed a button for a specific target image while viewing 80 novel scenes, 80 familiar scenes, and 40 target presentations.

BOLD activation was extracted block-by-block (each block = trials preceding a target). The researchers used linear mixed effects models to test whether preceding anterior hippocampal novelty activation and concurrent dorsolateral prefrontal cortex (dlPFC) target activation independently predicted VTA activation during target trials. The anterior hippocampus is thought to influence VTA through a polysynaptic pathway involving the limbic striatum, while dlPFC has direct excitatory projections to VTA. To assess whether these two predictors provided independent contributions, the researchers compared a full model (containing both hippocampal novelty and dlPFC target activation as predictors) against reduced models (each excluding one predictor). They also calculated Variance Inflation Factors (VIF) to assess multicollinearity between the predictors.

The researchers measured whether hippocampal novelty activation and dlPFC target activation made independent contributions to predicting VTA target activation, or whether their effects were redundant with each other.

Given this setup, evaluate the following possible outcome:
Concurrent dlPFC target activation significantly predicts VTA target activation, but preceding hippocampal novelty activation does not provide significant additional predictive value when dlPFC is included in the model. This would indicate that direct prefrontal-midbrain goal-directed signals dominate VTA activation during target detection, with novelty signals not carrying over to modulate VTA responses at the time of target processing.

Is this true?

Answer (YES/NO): NO